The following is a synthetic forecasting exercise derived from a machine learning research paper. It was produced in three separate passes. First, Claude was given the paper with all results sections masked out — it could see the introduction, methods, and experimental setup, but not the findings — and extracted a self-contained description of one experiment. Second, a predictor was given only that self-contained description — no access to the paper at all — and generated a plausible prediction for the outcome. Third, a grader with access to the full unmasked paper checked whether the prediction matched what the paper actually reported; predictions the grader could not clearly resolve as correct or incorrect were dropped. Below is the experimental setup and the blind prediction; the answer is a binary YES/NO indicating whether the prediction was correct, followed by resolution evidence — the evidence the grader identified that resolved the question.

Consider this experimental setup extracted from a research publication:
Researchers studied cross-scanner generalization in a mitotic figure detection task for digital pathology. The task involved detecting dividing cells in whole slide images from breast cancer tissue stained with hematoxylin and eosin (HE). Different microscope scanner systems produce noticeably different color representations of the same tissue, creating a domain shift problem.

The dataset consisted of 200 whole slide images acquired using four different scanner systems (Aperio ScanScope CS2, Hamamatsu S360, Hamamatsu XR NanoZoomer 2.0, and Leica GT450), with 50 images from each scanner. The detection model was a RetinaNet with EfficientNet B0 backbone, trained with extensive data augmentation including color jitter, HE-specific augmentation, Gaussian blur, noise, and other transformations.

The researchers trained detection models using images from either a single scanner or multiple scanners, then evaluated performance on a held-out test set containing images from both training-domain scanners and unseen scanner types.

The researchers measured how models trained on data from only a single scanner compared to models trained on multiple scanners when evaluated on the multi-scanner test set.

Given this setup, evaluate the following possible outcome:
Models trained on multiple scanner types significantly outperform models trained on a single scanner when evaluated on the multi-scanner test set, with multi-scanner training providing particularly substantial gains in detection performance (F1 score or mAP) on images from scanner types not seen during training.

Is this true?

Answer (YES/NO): NO